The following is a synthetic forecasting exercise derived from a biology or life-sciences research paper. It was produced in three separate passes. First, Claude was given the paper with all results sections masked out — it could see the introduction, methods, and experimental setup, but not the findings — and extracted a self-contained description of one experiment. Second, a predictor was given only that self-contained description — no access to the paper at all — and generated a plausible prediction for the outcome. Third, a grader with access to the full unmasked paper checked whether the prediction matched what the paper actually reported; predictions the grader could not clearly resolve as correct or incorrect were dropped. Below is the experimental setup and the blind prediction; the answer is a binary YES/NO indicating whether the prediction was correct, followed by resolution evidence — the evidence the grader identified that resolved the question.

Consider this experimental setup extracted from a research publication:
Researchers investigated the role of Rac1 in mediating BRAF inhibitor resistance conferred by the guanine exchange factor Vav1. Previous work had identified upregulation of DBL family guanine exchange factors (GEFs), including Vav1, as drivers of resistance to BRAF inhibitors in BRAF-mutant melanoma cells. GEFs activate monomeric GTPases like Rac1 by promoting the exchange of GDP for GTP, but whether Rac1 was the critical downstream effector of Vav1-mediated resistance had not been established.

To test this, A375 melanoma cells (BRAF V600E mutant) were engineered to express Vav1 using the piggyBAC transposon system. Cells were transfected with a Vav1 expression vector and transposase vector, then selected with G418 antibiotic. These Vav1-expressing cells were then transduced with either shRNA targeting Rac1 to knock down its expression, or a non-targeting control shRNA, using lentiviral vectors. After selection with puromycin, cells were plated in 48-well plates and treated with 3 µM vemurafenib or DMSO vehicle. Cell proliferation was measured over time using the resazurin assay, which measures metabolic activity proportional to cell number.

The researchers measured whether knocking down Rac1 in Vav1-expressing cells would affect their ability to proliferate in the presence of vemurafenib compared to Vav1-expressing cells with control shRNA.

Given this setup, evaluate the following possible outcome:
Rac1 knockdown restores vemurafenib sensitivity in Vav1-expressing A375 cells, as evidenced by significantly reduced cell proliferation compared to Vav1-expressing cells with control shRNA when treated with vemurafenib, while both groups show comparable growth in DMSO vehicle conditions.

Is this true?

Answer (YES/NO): YES